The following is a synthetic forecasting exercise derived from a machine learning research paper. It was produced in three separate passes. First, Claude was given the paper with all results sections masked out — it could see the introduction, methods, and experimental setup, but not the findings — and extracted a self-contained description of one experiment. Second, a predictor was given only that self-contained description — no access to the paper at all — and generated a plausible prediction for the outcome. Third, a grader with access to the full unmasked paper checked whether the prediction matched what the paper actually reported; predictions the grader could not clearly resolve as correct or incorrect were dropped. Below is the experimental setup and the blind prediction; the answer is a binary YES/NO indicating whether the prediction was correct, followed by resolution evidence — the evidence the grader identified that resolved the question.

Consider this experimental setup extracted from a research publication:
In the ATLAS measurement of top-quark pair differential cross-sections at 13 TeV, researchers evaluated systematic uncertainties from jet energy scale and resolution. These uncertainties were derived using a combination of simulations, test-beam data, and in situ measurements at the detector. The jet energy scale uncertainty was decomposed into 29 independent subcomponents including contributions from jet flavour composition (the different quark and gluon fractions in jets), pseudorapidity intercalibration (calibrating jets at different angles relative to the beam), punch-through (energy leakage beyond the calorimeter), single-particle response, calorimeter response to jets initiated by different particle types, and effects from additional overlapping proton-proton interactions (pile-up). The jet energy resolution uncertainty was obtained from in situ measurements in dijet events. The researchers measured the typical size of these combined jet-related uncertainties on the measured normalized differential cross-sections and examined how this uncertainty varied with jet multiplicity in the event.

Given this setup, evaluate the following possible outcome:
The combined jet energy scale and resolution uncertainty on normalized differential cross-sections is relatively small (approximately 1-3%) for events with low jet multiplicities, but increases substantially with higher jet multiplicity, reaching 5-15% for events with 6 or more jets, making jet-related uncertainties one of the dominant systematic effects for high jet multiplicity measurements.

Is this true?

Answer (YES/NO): NO